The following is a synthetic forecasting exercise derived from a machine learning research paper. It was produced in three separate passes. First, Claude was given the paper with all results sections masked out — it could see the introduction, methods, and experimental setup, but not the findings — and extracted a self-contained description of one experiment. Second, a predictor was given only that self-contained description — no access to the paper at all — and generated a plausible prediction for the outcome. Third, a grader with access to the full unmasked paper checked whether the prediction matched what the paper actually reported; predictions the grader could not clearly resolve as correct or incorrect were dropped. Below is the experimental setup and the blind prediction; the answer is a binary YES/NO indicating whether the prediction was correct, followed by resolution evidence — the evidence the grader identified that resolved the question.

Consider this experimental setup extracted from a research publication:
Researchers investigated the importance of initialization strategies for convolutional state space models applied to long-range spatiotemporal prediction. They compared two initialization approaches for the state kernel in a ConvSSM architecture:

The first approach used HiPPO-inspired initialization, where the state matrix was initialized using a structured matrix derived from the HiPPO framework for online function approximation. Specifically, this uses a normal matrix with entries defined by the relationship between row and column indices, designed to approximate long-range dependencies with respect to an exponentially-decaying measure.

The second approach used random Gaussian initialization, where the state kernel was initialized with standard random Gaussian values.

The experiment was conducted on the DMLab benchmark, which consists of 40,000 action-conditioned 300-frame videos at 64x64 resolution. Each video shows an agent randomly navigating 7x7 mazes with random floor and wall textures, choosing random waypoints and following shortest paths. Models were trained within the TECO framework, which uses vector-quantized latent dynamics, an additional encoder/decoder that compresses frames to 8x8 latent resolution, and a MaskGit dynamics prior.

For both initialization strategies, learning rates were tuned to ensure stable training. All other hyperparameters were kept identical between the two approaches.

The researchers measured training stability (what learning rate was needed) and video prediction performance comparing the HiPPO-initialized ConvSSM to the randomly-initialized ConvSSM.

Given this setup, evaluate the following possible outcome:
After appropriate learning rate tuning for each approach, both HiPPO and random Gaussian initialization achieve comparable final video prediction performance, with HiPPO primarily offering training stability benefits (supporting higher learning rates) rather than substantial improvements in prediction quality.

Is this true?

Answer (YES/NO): NO